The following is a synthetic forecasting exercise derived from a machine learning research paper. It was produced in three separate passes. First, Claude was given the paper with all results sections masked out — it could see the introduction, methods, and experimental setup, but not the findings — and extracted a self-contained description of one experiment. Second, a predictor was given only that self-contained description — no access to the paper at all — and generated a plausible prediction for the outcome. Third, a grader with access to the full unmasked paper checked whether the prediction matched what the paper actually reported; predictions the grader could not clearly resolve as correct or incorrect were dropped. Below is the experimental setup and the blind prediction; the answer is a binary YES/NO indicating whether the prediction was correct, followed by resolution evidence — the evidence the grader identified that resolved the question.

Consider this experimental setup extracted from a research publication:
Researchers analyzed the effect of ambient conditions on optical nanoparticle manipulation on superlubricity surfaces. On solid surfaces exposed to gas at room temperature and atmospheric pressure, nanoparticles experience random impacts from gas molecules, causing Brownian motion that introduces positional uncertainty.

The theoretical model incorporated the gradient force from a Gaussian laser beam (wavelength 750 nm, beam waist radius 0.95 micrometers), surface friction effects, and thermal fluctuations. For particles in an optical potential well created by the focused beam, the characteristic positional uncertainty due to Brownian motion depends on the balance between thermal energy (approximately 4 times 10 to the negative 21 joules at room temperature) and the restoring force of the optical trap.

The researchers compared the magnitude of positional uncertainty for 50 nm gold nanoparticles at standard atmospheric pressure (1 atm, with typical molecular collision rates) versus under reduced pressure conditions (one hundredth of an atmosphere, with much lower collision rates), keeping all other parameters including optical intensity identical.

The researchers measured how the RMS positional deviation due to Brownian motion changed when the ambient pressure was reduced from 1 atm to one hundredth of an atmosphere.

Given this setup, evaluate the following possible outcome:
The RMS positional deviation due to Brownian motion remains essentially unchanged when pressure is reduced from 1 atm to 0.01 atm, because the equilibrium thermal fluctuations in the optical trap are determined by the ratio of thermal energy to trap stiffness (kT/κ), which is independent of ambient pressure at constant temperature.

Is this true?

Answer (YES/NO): NO